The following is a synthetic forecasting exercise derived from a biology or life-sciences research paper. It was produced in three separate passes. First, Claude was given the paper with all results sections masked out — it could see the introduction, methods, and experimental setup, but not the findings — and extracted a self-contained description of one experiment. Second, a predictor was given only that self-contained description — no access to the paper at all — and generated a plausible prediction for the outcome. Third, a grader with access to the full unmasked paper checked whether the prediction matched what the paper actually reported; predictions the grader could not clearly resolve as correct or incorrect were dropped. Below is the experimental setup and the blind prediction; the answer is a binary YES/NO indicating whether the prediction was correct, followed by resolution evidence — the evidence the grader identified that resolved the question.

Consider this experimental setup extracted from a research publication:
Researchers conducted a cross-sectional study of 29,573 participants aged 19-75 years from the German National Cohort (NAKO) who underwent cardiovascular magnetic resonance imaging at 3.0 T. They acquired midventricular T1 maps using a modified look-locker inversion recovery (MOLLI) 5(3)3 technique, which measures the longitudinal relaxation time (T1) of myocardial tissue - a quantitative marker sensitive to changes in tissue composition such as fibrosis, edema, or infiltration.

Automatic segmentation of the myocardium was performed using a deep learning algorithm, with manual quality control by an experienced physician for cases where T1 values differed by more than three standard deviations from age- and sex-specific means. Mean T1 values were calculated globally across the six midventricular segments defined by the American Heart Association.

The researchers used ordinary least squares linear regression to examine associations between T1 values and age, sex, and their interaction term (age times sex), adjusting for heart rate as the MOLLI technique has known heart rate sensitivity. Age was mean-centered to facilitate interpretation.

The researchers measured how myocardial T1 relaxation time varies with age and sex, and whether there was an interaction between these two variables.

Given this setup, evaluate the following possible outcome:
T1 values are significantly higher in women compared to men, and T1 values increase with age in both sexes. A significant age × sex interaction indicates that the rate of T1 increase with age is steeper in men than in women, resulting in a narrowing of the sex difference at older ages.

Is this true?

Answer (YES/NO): NO